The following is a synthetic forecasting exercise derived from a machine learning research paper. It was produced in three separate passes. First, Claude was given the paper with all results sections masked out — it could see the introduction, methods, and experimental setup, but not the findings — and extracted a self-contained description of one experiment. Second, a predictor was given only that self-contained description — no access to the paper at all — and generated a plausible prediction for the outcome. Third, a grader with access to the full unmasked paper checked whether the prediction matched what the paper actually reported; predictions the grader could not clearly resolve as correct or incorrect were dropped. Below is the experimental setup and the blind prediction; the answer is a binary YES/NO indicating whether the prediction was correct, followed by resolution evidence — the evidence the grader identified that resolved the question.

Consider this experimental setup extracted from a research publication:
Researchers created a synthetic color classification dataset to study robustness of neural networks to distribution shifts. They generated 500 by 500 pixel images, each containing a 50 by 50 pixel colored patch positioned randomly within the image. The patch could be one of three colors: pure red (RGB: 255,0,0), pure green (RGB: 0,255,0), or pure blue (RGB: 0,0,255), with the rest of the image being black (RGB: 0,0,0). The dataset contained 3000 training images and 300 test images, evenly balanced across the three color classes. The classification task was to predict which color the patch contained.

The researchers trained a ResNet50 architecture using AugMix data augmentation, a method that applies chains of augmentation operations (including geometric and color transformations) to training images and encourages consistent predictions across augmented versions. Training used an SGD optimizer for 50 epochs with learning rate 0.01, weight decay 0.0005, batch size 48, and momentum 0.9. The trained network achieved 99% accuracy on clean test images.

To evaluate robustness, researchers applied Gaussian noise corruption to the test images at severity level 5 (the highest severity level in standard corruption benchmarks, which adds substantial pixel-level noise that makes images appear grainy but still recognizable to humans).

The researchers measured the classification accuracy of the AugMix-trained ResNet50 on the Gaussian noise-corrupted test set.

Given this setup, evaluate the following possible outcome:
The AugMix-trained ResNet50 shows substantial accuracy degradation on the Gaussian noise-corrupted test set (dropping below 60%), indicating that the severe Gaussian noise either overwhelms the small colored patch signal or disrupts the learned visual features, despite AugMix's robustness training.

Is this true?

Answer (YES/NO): YES